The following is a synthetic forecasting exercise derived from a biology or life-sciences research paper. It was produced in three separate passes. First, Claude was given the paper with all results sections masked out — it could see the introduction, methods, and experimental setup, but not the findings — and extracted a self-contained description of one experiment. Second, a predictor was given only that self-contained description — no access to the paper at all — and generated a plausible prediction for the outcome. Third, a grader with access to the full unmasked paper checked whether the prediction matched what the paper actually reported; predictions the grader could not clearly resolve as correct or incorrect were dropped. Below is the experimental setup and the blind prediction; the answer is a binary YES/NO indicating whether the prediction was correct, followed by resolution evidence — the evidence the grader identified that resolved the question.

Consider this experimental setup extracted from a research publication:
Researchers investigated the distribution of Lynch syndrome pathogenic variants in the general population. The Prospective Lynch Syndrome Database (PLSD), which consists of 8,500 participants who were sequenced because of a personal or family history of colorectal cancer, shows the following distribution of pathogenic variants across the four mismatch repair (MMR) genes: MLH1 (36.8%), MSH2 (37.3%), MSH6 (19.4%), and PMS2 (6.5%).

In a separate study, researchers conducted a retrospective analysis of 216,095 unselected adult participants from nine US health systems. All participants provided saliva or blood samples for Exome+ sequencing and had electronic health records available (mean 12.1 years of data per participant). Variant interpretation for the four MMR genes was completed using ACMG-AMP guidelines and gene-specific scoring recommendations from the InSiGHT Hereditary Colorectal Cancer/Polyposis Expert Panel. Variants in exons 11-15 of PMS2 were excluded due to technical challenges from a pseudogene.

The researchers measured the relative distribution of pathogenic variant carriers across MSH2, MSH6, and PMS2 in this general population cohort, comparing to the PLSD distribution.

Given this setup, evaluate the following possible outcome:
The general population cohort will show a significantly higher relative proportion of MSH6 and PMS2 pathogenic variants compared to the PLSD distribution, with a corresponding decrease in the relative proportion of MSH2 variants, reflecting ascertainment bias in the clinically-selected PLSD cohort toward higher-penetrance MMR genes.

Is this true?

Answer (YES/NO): YES